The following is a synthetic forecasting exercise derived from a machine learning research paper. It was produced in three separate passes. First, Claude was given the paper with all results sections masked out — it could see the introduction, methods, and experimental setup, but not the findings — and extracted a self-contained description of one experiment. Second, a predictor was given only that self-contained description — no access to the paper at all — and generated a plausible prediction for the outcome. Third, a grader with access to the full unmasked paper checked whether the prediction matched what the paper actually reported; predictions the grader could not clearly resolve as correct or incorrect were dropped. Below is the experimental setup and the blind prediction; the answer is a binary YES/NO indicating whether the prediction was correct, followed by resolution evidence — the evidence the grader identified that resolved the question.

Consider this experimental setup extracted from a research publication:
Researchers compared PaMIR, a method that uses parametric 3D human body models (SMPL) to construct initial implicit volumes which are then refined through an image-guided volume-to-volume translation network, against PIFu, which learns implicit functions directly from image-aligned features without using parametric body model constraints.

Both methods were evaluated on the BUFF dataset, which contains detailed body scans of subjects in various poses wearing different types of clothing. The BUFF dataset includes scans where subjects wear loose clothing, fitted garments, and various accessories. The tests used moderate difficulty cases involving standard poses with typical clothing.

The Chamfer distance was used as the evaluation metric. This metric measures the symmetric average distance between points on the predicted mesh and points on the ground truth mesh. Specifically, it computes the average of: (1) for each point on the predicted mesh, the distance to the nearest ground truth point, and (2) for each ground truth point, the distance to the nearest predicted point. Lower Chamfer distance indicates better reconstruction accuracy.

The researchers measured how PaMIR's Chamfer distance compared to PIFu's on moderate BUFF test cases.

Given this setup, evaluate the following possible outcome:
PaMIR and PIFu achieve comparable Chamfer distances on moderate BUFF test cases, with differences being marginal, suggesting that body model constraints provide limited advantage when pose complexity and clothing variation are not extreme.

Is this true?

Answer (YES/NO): YES